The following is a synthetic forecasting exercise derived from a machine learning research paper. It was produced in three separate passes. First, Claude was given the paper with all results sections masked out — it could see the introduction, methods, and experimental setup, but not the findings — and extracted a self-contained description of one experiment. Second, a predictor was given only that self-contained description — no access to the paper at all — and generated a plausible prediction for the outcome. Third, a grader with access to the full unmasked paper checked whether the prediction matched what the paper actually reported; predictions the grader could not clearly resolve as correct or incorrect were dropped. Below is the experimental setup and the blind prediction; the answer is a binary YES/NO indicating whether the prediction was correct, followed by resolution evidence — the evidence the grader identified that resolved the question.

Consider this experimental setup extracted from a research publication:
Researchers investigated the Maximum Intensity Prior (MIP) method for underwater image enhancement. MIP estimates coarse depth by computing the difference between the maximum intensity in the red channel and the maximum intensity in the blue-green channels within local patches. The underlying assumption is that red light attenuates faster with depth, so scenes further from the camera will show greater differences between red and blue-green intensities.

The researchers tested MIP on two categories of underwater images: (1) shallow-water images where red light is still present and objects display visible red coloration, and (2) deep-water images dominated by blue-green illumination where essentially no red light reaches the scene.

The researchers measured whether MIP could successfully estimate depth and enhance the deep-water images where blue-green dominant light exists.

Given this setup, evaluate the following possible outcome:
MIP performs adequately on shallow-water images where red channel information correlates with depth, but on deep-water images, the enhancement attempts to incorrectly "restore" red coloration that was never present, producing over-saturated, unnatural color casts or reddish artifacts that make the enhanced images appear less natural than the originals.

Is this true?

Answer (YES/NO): NO